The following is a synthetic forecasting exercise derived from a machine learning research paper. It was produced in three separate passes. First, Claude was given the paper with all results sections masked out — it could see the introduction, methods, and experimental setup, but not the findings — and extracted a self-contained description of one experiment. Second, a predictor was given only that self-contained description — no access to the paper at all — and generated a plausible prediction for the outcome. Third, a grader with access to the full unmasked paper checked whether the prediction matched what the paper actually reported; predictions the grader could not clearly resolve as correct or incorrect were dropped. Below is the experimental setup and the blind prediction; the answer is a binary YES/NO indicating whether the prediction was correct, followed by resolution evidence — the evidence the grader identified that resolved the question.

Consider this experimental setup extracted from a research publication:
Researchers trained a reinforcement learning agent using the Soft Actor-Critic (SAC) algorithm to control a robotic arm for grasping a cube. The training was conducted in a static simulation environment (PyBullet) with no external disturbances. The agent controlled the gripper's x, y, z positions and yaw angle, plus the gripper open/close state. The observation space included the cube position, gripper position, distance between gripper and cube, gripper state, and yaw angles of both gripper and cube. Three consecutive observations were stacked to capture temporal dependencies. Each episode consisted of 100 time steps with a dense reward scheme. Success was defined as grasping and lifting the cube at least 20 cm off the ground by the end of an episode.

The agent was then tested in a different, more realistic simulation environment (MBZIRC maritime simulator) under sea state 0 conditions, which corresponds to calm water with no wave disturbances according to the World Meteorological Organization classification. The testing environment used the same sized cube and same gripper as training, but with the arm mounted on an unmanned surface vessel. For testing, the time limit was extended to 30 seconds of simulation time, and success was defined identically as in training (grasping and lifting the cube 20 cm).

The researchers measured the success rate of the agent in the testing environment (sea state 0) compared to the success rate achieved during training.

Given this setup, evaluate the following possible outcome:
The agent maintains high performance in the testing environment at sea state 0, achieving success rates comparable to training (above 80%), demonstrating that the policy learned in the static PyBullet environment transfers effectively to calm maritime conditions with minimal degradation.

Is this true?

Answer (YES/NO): YES